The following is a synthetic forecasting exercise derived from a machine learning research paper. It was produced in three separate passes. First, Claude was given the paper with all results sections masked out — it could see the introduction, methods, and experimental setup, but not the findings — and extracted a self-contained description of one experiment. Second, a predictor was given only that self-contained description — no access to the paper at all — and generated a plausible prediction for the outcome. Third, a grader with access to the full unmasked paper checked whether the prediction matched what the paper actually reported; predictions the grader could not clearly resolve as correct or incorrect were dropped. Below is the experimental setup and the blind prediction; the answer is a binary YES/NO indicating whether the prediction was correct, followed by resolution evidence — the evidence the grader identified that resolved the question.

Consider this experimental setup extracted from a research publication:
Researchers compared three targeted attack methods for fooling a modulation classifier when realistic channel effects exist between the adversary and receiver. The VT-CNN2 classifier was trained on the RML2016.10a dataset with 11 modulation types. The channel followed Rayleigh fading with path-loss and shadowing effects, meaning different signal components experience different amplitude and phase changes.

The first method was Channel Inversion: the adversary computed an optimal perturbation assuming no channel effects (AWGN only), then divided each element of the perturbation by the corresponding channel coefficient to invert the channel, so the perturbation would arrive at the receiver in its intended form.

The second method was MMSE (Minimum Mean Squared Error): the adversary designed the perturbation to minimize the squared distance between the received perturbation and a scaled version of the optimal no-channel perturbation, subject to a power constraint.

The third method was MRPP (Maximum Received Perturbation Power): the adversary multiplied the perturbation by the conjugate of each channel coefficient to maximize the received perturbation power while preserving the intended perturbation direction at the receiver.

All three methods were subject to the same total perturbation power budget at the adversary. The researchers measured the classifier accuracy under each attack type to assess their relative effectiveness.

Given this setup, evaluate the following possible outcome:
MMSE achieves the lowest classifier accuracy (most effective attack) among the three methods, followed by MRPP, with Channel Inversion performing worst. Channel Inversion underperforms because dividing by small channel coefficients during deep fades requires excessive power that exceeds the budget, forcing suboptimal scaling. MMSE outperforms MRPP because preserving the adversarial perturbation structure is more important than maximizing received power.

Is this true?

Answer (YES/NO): NO